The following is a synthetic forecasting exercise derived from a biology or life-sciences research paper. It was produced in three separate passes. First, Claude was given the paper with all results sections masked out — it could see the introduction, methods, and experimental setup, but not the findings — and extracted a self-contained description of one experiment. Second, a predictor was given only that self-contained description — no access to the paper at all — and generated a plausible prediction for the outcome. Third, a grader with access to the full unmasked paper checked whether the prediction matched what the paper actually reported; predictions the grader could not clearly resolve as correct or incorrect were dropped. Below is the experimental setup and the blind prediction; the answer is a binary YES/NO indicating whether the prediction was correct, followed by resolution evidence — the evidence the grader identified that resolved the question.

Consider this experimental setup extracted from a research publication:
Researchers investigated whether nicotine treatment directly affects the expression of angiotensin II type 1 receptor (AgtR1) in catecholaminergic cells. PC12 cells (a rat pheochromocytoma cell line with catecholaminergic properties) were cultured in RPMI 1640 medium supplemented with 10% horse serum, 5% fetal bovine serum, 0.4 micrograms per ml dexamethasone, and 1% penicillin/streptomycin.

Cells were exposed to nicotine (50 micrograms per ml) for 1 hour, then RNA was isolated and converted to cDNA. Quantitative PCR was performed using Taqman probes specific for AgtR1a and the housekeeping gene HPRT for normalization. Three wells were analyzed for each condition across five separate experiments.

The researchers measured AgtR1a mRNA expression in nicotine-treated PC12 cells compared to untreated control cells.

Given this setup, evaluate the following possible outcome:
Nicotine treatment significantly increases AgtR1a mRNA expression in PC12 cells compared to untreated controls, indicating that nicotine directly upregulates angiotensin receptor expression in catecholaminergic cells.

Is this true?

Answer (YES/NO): YES